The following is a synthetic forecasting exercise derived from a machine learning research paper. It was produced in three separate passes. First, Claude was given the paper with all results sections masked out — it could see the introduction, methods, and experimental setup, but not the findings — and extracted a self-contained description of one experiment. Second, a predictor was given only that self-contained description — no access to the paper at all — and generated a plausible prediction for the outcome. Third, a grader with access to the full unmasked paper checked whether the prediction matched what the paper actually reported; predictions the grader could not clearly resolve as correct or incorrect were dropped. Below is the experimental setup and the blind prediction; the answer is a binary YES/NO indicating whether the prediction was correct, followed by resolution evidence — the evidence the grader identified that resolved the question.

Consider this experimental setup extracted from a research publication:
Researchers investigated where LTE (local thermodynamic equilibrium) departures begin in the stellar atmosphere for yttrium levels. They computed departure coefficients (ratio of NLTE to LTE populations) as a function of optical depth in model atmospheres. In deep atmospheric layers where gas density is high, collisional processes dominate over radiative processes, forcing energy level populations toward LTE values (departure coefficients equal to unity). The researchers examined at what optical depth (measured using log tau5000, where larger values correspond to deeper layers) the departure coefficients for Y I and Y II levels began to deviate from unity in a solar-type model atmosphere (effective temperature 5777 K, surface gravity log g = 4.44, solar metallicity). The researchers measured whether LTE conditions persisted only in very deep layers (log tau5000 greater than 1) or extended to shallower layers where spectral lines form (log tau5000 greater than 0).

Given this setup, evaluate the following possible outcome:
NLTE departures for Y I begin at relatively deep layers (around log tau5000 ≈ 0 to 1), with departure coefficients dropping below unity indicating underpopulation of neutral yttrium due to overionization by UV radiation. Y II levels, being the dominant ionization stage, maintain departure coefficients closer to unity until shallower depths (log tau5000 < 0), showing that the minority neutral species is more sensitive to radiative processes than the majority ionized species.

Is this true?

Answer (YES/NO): NO